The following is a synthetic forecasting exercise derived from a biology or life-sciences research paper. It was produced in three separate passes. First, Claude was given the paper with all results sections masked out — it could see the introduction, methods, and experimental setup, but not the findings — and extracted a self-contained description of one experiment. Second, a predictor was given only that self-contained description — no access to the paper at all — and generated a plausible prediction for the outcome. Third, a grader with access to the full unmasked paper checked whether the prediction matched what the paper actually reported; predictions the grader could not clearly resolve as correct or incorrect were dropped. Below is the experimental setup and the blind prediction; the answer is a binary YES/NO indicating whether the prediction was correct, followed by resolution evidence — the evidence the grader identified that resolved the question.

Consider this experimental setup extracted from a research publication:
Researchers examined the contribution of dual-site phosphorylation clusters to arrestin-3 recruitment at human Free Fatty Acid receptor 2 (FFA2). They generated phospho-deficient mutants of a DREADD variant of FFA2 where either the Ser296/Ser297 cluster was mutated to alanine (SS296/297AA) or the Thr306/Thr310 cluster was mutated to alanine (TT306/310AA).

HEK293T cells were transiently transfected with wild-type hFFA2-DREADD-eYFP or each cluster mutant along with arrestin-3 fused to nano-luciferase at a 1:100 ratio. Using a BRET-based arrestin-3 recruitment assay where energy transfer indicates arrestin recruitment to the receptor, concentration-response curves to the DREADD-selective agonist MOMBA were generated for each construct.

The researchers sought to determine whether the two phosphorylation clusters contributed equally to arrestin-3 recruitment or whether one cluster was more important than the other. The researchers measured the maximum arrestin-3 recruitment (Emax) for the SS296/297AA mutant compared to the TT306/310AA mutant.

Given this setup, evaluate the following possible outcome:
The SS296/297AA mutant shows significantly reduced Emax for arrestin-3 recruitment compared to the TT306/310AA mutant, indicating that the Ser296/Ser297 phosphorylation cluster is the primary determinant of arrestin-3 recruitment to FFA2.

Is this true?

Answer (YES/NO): YES